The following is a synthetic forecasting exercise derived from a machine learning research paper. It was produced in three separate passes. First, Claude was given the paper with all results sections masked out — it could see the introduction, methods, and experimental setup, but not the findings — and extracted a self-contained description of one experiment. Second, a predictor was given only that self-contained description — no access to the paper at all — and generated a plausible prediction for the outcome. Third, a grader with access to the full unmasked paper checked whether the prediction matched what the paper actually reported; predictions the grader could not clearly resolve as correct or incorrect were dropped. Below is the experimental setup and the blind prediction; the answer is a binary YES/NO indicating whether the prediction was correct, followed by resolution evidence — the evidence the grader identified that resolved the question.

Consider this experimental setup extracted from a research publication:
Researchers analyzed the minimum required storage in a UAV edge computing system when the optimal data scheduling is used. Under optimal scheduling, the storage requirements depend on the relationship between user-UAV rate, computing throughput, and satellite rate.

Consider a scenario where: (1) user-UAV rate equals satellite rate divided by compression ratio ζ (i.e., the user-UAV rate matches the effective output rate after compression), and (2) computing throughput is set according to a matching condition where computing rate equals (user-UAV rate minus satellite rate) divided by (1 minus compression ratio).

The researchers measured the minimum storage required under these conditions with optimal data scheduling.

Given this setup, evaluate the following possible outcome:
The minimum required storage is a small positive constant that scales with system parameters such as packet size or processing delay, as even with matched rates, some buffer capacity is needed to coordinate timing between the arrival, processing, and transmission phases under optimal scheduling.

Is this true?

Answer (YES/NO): NO